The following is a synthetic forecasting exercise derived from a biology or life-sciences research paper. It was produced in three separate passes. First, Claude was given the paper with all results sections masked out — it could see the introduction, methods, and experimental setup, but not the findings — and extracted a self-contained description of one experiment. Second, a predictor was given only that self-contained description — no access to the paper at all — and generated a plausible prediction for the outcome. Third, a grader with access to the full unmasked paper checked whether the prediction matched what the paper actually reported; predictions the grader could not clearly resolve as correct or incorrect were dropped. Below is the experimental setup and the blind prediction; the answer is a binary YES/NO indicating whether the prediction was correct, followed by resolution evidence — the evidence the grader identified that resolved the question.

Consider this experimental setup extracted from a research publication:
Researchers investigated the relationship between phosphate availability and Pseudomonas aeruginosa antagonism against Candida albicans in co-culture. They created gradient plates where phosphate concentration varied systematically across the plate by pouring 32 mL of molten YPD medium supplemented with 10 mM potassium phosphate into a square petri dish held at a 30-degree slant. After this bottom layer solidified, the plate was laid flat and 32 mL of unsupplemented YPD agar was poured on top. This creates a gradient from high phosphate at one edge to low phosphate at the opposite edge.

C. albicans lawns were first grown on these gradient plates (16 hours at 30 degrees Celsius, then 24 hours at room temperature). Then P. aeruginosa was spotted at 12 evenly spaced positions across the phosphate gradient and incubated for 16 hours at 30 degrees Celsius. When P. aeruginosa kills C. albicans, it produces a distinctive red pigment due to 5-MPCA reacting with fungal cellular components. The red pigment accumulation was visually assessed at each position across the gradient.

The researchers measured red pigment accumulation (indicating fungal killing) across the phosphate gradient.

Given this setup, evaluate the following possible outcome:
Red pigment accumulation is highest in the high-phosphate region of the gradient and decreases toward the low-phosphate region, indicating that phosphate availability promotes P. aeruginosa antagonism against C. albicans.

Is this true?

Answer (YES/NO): NO